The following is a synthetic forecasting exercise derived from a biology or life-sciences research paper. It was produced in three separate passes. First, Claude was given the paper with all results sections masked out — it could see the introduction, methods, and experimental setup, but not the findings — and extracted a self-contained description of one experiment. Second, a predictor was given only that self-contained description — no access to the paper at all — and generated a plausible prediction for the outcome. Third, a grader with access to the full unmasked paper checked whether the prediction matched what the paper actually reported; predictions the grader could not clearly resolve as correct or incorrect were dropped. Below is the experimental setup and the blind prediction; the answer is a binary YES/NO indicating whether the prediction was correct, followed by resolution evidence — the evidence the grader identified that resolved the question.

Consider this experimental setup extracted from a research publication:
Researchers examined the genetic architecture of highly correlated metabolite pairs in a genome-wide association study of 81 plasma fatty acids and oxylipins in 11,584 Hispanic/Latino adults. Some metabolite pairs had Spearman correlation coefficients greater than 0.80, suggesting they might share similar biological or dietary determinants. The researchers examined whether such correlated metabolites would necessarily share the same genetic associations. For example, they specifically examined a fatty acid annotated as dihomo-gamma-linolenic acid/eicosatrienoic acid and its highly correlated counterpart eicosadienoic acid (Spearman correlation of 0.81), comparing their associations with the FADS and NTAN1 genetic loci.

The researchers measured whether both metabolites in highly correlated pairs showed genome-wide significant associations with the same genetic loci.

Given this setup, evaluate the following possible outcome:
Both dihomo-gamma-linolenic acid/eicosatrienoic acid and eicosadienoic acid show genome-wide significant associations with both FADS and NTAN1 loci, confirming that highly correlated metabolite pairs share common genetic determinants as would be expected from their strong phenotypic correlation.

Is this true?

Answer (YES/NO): NO